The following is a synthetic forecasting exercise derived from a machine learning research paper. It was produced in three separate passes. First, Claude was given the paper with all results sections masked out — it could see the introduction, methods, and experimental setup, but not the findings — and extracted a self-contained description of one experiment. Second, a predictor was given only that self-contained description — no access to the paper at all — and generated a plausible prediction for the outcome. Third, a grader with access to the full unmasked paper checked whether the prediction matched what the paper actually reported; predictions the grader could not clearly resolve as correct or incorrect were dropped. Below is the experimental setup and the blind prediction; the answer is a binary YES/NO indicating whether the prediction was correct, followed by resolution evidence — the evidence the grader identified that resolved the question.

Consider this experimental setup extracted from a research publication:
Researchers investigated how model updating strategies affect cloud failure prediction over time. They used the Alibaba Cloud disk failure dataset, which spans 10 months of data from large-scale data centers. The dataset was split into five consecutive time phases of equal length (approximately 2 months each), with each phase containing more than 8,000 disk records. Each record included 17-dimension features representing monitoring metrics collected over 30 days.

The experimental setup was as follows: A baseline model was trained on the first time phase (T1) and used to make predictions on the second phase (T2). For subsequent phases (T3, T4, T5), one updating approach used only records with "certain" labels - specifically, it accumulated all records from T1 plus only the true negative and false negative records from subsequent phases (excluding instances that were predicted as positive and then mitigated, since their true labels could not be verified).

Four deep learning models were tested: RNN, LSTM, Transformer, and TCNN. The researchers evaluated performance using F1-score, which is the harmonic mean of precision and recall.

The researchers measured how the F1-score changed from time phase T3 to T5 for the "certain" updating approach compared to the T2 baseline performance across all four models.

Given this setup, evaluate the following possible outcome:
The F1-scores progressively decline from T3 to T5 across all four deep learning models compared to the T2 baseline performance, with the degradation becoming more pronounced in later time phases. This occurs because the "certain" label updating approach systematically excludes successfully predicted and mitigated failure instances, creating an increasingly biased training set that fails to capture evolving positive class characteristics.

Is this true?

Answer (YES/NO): NO